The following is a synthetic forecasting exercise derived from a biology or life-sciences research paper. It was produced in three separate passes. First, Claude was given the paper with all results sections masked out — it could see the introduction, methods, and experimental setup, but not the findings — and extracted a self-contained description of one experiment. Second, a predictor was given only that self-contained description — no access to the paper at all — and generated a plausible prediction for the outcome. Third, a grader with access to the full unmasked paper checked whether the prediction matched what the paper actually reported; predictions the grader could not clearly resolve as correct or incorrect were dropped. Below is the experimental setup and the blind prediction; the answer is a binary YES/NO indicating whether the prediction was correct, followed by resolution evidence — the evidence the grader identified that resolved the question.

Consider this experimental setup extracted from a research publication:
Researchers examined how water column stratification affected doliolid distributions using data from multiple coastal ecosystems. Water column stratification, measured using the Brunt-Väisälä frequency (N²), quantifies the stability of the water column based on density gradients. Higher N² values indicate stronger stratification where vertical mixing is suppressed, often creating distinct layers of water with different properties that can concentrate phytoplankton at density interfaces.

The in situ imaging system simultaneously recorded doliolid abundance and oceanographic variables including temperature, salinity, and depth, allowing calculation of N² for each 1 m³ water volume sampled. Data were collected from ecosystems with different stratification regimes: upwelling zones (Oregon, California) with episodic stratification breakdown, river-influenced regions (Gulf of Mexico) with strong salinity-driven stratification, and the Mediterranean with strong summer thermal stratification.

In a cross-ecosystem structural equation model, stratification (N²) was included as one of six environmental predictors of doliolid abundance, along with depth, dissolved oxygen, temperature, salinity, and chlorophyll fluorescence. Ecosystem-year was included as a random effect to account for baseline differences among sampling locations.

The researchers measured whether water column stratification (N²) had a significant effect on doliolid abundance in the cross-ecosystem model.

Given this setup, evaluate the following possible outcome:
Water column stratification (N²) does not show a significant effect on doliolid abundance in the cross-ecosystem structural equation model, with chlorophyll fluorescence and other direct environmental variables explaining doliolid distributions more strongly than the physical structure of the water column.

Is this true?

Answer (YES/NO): YES